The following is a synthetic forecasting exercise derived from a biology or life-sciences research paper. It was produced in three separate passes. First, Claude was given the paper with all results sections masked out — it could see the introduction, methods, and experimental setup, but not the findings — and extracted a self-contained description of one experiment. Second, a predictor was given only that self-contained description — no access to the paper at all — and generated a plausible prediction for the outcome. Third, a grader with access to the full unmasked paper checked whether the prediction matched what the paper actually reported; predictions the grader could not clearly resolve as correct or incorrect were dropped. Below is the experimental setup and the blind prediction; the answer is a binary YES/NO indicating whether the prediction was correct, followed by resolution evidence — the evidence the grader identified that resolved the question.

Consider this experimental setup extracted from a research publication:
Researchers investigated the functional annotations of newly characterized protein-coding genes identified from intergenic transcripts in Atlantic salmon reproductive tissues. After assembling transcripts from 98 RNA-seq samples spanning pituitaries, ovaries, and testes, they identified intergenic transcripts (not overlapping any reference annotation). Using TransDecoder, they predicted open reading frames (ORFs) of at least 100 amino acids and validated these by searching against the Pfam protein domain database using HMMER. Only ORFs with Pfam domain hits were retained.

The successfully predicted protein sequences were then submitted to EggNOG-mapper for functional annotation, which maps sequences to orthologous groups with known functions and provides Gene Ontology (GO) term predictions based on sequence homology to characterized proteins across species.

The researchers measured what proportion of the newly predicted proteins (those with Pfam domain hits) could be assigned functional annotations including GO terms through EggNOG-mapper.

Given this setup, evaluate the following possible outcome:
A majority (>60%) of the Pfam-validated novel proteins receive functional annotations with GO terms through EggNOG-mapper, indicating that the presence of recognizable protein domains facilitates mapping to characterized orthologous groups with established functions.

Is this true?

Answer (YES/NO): NO